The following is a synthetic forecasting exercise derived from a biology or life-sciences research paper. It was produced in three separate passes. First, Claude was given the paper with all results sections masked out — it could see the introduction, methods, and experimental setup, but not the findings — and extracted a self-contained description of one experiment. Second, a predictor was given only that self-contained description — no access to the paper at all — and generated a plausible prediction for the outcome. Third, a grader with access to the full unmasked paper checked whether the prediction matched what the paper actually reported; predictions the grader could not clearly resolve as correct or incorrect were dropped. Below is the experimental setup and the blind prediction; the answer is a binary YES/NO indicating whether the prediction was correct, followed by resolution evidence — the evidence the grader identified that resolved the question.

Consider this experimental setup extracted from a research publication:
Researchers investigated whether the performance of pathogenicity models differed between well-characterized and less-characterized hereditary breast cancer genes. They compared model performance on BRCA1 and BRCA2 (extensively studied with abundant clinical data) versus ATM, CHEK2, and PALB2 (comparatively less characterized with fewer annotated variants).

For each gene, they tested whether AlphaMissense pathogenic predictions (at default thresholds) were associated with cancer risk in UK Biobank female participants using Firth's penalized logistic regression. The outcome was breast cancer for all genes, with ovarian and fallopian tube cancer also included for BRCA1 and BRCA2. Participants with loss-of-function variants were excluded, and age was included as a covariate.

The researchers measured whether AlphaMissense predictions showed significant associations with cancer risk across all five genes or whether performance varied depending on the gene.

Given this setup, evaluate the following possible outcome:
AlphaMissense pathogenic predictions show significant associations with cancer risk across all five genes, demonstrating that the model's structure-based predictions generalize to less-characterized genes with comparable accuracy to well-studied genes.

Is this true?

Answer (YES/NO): NO